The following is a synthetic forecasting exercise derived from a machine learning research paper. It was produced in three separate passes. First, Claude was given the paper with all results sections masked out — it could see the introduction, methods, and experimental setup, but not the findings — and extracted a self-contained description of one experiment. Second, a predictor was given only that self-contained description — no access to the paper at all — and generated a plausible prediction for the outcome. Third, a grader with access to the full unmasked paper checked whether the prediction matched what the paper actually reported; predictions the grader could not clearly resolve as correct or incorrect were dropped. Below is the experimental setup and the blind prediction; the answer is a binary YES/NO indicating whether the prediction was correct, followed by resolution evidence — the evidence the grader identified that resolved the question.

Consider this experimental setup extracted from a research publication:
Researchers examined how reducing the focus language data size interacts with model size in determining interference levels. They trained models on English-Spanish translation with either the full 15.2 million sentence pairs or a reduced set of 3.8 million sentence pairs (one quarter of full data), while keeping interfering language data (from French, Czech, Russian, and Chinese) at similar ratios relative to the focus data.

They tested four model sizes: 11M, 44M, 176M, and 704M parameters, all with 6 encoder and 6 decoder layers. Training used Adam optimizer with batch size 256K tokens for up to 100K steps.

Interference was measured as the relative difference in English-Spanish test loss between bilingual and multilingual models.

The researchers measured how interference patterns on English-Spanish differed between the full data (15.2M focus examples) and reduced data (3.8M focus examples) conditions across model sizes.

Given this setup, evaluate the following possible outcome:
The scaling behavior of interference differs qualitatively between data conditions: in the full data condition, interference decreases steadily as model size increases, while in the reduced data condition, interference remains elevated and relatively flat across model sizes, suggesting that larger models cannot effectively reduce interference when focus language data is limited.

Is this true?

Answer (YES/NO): NO